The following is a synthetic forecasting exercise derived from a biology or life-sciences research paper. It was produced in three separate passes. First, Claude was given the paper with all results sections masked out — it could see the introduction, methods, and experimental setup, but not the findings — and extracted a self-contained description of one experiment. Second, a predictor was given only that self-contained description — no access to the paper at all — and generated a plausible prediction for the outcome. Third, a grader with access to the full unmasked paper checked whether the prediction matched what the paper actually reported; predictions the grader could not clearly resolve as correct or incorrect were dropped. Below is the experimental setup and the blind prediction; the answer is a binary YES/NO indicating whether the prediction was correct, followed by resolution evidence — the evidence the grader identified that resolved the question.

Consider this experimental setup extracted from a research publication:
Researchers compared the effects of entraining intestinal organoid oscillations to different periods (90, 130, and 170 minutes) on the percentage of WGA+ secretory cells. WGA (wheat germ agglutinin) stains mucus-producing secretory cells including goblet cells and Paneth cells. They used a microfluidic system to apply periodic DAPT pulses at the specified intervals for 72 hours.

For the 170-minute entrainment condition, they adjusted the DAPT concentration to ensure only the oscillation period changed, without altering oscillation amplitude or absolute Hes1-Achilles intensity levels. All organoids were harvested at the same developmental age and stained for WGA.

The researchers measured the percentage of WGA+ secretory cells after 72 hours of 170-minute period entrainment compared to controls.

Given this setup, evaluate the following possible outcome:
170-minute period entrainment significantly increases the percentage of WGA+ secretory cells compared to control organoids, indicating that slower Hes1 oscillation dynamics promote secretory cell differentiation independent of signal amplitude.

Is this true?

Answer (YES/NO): NO